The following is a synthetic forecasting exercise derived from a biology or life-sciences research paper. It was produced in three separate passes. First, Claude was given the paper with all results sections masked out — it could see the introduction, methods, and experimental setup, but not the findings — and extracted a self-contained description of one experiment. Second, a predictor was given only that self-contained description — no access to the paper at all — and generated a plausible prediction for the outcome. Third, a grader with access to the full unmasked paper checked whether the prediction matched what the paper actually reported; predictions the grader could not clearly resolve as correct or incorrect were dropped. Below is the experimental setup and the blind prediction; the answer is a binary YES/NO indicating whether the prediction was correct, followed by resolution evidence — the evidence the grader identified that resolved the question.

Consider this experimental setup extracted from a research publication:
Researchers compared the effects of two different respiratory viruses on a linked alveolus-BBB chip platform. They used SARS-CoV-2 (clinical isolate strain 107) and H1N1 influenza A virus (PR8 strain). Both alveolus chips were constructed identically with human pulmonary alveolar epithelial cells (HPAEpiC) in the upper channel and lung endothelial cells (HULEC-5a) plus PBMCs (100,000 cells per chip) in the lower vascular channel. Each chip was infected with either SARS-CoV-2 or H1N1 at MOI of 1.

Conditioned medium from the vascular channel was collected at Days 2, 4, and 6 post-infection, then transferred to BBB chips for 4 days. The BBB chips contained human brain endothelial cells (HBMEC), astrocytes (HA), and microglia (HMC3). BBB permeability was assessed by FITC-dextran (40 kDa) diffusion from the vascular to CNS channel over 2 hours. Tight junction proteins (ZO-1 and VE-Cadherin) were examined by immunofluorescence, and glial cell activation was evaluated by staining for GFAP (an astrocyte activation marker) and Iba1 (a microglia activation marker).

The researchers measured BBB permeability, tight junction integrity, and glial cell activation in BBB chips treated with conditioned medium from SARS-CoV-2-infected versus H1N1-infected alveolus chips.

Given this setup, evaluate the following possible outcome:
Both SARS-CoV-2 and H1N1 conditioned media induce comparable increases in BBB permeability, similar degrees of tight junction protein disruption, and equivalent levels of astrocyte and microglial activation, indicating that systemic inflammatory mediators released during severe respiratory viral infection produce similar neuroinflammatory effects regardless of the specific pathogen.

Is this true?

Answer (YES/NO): NO